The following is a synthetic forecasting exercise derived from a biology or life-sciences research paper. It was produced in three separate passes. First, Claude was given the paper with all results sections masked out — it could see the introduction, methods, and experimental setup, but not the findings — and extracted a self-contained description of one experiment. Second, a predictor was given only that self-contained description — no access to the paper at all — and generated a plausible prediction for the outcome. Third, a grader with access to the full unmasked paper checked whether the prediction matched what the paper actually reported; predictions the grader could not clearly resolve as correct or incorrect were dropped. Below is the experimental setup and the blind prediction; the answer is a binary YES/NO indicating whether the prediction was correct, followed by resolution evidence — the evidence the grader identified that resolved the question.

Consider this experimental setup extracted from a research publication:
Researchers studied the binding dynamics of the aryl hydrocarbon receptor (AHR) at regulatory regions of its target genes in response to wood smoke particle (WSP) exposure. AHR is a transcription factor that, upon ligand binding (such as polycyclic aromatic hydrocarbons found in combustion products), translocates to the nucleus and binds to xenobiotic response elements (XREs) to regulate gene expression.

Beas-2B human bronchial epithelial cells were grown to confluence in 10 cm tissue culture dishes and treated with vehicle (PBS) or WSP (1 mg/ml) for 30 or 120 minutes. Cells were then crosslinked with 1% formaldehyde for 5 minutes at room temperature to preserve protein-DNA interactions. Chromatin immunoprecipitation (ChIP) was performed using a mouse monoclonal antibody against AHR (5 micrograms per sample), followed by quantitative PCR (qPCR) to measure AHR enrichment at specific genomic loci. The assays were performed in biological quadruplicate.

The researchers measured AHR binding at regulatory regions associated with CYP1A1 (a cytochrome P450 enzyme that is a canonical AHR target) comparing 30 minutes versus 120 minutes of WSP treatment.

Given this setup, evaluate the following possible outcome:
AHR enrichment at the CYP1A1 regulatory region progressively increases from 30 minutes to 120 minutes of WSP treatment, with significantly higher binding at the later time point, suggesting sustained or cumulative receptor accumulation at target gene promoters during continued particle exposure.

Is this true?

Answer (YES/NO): NO